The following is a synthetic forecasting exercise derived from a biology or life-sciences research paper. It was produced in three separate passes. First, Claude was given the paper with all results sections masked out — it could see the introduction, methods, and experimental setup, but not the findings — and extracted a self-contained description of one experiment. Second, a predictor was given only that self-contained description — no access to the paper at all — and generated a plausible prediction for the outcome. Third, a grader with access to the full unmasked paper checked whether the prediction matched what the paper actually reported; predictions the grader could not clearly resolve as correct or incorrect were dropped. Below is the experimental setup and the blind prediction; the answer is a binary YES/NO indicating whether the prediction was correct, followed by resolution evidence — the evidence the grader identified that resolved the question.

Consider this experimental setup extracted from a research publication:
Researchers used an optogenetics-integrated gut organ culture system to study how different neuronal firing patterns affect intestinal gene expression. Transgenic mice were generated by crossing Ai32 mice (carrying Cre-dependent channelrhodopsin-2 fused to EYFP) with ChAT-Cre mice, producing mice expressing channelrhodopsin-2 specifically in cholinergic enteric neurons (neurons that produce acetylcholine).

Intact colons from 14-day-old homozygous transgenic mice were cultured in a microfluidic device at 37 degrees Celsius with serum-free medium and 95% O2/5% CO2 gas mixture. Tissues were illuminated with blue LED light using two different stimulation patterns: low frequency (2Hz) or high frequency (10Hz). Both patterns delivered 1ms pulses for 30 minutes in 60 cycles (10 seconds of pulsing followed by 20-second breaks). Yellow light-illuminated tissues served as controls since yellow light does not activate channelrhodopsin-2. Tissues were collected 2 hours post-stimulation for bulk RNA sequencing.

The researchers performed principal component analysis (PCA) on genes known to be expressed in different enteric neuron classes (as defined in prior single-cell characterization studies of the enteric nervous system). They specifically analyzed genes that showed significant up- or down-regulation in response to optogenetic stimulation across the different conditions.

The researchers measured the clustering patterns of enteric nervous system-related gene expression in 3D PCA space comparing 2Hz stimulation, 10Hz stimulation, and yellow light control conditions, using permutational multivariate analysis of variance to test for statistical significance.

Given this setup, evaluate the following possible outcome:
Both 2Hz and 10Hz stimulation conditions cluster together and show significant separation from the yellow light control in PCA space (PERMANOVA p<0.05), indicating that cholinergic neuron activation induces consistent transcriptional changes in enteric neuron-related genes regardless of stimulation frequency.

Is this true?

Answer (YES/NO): NO